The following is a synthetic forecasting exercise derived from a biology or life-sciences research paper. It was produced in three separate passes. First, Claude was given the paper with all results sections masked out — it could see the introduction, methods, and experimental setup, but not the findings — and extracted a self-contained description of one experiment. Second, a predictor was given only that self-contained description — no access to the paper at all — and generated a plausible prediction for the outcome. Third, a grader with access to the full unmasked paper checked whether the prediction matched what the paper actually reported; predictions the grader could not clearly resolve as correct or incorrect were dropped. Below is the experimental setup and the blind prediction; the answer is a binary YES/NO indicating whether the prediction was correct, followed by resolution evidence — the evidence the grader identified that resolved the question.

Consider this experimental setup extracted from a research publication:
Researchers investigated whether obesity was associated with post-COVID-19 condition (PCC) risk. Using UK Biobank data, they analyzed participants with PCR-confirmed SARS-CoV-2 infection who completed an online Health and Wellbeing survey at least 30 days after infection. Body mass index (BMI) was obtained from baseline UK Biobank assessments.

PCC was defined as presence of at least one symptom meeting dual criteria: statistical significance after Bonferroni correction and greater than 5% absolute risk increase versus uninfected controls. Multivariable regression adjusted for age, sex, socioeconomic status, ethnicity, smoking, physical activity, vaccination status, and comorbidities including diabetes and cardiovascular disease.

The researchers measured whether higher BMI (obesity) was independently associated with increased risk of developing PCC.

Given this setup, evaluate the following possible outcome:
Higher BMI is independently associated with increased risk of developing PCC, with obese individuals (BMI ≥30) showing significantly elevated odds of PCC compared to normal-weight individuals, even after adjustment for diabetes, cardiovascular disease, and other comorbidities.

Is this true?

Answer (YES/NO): YES